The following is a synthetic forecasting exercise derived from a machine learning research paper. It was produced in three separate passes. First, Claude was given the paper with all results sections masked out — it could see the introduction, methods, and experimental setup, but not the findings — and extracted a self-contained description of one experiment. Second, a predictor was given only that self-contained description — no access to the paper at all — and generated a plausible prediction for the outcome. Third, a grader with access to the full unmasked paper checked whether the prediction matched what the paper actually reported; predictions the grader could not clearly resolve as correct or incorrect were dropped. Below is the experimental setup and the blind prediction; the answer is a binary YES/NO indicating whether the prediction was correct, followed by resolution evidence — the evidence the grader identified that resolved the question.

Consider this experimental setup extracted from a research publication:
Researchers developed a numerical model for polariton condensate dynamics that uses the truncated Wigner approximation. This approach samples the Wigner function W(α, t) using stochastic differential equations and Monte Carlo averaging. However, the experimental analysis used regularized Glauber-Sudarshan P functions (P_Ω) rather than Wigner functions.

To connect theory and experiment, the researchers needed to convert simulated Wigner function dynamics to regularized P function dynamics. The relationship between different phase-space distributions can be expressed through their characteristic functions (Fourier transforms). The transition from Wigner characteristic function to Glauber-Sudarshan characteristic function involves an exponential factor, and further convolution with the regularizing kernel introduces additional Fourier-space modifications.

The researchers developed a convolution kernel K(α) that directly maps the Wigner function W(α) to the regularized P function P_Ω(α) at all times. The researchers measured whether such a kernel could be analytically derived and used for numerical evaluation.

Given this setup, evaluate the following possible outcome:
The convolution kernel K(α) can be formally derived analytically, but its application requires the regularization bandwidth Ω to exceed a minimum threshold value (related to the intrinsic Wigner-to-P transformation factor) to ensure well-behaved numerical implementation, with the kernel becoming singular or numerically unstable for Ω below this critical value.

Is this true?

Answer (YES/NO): NO